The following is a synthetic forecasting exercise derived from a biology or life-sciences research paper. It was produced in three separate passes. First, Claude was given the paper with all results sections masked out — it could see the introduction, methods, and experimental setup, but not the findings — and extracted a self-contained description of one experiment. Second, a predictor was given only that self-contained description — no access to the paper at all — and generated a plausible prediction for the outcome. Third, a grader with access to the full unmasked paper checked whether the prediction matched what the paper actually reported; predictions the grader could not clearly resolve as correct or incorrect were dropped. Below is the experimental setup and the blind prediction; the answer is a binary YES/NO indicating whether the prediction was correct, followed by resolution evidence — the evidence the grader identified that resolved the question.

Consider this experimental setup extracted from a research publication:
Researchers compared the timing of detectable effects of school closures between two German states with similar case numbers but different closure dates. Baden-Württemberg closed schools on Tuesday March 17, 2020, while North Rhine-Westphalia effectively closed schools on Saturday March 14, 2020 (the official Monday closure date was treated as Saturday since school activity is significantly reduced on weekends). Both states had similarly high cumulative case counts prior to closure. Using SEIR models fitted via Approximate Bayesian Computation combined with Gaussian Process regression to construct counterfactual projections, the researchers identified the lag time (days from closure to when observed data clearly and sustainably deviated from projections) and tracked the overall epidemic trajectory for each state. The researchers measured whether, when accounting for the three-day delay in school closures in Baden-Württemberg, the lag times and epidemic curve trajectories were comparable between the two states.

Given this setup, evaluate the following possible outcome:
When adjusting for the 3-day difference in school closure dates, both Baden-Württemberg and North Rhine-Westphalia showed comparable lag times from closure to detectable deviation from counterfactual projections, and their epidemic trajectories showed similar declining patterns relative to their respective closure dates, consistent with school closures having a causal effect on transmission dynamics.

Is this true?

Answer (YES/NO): YES